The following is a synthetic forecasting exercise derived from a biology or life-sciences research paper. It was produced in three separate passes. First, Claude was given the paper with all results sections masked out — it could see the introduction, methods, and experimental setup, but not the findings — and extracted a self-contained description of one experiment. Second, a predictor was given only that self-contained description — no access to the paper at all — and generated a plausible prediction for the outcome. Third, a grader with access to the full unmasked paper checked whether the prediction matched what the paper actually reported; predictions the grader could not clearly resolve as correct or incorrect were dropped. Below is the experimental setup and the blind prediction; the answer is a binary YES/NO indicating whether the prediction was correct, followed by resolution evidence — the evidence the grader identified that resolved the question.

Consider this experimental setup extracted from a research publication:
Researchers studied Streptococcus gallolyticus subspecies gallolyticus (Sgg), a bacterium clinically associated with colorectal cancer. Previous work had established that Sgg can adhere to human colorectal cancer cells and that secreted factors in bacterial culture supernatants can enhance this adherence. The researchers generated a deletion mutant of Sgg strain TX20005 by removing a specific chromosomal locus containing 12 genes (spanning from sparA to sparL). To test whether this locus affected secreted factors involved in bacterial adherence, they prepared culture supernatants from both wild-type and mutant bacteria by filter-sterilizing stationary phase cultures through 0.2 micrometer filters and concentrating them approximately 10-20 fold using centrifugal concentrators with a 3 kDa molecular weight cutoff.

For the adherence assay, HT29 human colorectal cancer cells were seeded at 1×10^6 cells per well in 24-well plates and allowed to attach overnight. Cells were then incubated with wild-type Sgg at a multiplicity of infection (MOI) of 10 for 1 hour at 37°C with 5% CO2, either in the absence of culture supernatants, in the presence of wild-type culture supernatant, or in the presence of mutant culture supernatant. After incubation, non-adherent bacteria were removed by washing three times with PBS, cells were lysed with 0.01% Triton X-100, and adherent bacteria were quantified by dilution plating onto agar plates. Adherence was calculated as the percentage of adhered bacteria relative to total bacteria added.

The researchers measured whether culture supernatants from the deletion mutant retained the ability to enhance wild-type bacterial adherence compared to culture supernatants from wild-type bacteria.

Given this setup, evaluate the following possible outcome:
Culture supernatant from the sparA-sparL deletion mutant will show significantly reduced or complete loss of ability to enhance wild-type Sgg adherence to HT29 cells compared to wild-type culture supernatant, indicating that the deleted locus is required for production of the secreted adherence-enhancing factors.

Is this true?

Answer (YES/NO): YES